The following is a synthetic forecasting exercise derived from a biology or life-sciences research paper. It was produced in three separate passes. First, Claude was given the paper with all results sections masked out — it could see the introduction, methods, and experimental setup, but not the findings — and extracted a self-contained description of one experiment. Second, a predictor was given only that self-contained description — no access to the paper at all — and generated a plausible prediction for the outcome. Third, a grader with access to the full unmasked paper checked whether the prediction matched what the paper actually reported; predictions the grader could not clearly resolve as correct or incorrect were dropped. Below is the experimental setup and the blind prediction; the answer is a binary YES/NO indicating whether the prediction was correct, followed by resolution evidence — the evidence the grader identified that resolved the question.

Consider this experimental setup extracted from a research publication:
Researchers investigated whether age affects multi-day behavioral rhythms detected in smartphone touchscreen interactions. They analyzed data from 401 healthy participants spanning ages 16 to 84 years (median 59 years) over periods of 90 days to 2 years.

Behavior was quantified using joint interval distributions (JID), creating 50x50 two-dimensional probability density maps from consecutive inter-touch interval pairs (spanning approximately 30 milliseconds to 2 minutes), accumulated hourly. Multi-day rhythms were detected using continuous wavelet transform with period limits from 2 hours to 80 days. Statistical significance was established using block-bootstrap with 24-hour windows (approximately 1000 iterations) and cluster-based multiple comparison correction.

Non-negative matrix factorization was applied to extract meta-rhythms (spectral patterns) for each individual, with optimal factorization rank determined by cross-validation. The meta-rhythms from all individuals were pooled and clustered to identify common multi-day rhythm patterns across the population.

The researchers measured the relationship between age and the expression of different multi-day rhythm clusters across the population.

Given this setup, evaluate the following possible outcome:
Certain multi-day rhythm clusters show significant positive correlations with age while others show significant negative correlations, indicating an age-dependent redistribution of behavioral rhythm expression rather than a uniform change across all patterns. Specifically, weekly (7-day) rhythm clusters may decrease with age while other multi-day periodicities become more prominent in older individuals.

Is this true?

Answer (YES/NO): NO